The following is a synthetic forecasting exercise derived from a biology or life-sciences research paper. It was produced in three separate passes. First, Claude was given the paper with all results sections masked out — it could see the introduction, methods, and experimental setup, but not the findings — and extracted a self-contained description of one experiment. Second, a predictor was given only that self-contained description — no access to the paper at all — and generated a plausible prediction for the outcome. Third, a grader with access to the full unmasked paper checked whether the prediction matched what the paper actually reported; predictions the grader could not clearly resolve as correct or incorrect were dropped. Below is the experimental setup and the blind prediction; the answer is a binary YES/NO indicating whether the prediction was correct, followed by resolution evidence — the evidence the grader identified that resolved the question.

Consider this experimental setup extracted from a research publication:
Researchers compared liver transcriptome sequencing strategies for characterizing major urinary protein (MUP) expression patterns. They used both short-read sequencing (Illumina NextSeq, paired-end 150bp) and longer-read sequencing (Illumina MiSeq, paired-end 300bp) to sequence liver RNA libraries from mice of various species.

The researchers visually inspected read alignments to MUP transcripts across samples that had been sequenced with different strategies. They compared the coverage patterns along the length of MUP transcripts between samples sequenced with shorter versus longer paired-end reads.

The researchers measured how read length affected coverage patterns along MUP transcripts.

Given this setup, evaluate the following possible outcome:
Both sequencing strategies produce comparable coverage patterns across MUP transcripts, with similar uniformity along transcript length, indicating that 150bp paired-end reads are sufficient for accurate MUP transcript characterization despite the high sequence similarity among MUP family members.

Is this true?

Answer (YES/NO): NO